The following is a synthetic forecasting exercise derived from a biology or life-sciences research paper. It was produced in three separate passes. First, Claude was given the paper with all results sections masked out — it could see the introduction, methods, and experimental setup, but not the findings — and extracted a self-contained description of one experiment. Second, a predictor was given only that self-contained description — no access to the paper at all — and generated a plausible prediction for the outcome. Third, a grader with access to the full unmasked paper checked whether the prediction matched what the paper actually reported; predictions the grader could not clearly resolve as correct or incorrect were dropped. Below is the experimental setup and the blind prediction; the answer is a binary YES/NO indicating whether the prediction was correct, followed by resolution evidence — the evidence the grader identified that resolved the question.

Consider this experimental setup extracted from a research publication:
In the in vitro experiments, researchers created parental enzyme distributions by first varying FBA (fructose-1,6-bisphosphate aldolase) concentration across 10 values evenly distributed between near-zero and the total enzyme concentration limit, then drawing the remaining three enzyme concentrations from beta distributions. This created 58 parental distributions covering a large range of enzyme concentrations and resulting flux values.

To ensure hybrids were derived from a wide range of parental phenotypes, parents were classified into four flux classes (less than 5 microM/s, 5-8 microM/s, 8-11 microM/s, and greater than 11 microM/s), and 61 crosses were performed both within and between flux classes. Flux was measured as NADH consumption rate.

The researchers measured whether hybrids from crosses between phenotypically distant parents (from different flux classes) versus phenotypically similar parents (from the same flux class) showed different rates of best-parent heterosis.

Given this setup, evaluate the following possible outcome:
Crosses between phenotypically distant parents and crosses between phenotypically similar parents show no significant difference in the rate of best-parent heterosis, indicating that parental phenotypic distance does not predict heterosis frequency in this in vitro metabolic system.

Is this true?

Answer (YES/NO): NO